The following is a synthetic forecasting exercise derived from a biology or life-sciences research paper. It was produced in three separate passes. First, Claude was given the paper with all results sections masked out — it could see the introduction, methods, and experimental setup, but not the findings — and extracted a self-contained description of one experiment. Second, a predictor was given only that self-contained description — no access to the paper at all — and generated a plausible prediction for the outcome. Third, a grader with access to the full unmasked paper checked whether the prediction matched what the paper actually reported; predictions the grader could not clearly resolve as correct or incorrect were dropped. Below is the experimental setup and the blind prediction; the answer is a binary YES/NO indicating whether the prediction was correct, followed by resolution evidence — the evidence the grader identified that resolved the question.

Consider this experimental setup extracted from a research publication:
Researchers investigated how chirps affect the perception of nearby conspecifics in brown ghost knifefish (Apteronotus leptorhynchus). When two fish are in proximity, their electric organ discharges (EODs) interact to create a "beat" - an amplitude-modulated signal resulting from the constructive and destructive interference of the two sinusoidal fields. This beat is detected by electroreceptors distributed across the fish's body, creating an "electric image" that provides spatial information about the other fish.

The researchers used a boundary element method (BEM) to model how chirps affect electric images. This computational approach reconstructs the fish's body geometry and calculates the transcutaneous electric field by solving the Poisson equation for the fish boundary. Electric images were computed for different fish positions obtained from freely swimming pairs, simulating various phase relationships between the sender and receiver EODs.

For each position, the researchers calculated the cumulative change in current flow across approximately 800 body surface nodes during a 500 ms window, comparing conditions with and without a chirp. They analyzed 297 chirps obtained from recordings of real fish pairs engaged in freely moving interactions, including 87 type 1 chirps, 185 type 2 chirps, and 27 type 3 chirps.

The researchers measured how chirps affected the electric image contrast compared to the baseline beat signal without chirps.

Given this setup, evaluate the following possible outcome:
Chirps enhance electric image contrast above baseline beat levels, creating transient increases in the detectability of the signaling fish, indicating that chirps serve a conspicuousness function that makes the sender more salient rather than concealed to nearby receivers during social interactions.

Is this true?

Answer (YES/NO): NO